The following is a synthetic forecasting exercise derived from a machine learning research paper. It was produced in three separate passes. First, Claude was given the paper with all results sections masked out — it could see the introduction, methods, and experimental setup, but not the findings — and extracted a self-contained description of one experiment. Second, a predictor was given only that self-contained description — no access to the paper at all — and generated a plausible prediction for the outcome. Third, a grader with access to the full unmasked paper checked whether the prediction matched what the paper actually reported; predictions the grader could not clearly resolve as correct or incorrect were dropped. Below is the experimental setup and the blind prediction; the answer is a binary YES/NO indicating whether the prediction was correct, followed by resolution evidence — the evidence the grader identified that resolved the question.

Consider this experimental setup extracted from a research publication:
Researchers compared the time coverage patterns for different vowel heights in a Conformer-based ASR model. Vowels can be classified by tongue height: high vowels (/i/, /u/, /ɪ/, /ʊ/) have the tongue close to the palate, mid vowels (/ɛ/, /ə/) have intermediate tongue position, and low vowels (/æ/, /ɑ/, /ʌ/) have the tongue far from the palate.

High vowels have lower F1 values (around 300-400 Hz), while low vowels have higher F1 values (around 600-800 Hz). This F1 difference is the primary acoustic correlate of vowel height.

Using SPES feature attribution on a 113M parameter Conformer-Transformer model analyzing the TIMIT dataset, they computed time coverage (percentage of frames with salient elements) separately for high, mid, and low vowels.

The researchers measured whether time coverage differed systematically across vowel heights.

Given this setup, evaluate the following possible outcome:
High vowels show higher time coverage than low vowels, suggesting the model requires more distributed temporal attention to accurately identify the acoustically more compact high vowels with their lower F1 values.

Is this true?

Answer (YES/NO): NO